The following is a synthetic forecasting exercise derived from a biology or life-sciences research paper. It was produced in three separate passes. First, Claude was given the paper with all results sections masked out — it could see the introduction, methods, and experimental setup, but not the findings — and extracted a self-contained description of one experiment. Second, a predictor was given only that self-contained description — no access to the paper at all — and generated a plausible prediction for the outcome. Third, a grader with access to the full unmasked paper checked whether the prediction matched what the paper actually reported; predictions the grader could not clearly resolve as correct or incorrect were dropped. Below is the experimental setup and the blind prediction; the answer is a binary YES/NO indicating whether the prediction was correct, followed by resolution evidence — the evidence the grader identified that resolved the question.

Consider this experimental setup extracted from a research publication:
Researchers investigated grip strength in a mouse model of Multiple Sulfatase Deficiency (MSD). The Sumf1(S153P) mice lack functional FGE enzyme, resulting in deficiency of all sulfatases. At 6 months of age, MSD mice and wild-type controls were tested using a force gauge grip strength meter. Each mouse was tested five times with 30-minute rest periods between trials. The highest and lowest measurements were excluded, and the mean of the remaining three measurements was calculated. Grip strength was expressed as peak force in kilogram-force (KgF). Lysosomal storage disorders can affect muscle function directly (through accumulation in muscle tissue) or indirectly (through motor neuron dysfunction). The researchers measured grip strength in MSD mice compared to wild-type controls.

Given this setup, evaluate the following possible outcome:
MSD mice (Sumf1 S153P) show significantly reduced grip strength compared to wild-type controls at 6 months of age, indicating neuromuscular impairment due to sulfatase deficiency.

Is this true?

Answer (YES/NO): YES